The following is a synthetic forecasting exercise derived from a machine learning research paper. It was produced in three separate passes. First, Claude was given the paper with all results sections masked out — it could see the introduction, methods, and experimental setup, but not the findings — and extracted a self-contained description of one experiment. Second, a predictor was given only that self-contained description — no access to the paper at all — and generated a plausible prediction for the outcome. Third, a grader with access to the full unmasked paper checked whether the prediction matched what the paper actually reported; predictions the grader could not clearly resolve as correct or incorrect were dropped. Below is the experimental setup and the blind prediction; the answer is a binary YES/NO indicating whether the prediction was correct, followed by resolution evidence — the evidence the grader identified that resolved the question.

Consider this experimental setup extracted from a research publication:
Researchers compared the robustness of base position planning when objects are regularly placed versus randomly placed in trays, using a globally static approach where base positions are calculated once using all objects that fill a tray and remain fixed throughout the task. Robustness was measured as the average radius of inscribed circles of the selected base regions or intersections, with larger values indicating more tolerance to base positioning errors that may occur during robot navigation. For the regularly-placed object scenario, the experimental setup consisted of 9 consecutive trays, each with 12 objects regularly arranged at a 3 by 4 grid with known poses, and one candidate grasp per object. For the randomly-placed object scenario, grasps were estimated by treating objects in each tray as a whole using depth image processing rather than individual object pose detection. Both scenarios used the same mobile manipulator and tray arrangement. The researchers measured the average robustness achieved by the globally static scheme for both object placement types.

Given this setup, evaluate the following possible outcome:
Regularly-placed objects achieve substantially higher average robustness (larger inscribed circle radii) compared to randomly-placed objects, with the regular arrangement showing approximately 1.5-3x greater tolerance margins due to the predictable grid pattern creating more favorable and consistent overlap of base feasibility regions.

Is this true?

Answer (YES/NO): NO